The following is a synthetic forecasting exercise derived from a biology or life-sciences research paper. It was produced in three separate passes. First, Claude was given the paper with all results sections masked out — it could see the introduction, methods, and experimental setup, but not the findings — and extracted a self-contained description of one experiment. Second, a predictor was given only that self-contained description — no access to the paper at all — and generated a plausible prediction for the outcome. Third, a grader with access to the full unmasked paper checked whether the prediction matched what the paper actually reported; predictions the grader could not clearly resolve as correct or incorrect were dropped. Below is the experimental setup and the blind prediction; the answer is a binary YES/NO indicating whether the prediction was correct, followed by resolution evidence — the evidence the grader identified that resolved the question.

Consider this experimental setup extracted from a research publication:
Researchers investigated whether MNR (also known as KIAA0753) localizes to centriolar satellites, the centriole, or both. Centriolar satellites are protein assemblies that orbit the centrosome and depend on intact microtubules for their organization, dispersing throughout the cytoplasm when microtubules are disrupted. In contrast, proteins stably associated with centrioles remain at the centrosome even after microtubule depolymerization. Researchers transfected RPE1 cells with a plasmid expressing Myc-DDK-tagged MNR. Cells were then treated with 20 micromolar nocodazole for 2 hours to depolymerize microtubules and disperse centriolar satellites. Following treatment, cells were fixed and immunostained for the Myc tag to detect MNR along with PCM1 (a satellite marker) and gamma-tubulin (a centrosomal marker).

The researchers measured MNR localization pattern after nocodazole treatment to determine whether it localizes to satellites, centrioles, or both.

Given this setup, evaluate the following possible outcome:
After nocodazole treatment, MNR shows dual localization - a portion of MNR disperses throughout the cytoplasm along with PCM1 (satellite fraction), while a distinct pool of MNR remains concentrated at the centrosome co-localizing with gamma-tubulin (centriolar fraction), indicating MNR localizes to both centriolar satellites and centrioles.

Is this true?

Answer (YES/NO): YES